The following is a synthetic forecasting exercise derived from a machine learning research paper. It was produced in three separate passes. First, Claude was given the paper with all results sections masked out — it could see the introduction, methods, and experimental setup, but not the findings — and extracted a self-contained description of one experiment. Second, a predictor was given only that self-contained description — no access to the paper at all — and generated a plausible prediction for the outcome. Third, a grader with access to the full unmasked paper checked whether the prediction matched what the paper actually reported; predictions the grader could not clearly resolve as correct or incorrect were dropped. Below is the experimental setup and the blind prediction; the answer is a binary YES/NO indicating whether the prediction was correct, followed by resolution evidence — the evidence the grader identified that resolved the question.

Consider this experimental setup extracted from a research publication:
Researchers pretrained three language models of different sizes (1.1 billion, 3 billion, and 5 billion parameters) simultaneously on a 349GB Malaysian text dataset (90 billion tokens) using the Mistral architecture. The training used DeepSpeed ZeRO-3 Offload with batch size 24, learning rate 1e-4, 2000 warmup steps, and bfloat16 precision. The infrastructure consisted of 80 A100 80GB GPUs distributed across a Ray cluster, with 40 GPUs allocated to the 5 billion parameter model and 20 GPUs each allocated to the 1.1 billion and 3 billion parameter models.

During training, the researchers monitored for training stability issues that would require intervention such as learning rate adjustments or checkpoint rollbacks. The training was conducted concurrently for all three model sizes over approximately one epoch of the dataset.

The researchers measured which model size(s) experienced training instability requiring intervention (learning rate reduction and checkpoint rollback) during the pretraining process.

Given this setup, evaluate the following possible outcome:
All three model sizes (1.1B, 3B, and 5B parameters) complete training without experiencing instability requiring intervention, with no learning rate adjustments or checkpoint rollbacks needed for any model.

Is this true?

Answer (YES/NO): NO